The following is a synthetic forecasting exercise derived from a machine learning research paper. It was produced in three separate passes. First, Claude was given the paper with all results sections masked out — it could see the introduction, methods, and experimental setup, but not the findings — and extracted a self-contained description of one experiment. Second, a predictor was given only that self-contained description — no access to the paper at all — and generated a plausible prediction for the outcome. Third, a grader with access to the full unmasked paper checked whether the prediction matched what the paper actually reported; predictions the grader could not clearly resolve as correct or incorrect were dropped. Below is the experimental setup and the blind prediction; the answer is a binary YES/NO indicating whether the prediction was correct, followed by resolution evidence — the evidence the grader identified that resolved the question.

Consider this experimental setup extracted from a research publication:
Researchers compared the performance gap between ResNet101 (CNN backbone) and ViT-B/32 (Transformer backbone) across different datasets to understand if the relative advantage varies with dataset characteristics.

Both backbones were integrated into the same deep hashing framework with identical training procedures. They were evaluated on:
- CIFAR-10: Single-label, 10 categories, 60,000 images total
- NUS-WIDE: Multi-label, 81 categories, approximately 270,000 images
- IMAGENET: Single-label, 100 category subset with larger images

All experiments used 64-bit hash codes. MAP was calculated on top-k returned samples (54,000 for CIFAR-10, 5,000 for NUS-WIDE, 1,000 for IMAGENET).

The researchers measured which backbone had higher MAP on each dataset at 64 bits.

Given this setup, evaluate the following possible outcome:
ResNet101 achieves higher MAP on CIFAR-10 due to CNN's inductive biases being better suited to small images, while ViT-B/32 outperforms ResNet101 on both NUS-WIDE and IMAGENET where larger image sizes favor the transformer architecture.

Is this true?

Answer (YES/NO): NO